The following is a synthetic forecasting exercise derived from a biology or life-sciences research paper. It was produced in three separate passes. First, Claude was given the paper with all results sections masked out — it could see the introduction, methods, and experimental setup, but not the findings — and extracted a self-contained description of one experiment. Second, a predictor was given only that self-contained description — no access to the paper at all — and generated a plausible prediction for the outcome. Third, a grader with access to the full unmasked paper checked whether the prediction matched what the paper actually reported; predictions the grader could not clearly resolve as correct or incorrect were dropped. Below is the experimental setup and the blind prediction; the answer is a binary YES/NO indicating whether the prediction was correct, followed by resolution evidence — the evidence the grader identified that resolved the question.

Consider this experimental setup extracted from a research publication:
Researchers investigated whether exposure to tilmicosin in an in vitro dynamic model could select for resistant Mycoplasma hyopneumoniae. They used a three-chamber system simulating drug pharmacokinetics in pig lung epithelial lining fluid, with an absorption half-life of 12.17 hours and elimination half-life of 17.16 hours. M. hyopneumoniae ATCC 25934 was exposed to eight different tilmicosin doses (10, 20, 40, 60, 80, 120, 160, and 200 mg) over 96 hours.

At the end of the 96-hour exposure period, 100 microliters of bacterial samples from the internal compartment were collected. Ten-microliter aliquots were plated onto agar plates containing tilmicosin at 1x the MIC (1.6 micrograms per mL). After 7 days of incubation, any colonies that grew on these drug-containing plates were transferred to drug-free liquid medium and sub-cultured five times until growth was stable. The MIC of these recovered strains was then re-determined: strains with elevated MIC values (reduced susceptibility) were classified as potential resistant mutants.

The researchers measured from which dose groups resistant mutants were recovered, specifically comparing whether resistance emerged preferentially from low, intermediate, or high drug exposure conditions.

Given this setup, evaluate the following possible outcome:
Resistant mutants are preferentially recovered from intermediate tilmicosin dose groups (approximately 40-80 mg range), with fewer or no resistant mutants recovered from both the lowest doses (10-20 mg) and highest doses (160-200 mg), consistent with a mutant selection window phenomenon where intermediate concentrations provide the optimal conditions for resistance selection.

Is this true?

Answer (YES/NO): NO